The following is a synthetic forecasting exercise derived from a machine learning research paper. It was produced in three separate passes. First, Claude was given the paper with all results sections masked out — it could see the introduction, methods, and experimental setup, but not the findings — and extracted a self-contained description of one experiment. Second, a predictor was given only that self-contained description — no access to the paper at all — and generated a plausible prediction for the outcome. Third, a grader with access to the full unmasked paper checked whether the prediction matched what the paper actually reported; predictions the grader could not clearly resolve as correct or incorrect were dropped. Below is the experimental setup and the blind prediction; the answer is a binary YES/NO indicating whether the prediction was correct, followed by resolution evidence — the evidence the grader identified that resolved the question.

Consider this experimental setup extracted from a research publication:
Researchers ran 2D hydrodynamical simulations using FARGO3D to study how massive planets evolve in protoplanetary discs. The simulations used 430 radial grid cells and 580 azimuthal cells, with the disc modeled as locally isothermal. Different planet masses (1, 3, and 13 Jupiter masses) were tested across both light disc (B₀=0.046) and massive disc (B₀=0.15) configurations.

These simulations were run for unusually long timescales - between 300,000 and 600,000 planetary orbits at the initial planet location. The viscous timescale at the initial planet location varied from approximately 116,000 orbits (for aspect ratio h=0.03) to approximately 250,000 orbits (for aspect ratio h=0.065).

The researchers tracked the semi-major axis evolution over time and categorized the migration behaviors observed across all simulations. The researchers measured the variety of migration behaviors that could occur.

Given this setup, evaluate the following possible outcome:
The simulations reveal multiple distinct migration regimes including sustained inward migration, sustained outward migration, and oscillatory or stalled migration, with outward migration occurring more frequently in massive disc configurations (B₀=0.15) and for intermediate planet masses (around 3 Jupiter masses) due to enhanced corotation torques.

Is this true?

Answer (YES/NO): NO